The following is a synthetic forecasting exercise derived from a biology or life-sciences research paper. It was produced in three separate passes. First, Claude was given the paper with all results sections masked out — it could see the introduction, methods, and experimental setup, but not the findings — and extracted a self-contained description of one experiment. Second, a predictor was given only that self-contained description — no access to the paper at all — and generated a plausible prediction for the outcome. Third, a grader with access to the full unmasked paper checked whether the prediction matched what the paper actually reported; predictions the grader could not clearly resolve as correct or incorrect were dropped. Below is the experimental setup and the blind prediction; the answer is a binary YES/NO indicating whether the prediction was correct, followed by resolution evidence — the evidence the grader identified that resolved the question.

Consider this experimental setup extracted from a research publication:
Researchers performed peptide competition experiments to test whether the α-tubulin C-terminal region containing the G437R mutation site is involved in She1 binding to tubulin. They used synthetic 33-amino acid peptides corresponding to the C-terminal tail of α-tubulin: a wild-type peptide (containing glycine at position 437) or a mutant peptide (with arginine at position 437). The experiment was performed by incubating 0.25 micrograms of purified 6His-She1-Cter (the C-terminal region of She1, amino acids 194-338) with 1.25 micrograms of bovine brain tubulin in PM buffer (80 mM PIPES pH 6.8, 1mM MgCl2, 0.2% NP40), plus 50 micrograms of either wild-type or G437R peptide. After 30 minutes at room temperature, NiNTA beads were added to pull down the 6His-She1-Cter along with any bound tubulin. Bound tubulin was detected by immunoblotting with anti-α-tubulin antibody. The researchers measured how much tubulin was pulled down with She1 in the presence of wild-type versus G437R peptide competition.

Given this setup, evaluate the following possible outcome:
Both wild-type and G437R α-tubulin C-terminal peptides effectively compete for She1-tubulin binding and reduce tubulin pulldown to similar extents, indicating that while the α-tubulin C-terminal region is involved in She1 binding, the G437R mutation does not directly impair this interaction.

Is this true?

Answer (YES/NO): NO